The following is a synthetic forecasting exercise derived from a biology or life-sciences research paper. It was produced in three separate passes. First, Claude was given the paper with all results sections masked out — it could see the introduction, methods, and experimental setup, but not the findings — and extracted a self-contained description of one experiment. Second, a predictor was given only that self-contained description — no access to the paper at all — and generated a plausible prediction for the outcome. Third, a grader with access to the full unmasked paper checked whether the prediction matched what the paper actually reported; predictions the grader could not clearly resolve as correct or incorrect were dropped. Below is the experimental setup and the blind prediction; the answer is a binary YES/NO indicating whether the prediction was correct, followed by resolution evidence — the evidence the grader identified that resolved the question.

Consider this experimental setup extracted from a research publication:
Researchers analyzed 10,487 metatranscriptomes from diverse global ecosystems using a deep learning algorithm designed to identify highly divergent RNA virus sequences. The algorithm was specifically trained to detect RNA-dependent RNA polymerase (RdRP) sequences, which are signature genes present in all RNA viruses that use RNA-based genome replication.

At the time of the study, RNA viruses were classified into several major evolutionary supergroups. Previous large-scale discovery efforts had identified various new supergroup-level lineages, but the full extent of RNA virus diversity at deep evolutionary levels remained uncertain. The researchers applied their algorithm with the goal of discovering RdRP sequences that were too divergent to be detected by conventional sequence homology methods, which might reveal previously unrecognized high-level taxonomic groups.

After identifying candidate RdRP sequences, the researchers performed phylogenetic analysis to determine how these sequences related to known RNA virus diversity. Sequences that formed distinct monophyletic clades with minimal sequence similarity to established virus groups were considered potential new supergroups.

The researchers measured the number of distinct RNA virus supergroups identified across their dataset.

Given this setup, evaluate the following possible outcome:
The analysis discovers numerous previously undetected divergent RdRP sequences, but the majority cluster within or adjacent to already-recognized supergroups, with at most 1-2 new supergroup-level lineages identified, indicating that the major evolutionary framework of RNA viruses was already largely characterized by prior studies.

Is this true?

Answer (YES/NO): NO